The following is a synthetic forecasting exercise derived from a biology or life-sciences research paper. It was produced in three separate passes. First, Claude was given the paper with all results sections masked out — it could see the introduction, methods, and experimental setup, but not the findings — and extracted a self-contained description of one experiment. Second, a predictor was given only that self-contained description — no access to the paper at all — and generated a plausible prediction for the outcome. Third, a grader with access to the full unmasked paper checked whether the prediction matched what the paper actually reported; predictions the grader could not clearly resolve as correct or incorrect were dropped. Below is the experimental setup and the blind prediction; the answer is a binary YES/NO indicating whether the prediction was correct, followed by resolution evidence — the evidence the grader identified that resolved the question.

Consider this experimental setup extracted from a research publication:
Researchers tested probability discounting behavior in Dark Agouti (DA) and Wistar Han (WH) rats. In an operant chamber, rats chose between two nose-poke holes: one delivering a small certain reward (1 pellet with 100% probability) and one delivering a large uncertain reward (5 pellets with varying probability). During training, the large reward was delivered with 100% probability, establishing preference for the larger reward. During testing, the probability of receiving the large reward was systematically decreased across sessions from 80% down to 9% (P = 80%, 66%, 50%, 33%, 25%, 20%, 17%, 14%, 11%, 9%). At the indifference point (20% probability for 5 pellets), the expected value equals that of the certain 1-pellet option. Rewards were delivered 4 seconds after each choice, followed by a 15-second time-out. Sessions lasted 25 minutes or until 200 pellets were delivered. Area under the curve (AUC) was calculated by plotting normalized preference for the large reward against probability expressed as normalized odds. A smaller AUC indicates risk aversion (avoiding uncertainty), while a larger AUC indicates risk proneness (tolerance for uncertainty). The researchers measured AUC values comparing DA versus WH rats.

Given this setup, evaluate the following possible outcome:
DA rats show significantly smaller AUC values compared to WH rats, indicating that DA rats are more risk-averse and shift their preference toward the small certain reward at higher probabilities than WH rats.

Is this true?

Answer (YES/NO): NO